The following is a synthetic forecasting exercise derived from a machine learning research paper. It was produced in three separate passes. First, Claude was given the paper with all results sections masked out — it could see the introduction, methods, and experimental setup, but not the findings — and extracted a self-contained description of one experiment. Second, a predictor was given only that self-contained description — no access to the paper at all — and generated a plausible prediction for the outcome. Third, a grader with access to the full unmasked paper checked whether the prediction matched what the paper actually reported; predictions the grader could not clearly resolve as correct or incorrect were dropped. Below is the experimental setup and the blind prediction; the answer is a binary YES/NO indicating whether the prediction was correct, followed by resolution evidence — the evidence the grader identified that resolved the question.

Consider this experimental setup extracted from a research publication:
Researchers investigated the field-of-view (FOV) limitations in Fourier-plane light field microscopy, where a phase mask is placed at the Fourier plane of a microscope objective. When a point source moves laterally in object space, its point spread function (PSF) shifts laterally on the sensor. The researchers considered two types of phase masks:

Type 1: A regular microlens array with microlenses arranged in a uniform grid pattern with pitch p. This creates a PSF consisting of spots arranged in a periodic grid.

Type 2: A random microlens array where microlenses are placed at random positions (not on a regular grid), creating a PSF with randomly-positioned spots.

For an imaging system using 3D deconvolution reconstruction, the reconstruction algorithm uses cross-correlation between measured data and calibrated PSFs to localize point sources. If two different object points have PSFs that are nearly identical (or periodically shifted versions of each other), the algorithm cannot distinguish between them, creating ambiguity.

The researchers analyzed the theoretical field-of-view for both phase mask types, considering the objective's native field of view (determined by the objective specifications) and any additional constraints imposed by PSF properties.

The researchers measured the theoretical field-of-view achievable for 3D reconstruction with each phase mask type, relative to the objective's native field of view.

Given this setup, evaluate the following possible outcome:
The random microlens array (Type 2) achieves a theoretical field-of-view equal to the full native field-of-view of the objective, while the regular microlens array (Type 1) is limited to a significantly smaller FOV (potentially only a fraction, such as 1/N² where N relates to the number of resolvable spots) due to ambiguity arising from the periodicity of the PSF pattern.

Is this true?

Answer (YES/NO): NO